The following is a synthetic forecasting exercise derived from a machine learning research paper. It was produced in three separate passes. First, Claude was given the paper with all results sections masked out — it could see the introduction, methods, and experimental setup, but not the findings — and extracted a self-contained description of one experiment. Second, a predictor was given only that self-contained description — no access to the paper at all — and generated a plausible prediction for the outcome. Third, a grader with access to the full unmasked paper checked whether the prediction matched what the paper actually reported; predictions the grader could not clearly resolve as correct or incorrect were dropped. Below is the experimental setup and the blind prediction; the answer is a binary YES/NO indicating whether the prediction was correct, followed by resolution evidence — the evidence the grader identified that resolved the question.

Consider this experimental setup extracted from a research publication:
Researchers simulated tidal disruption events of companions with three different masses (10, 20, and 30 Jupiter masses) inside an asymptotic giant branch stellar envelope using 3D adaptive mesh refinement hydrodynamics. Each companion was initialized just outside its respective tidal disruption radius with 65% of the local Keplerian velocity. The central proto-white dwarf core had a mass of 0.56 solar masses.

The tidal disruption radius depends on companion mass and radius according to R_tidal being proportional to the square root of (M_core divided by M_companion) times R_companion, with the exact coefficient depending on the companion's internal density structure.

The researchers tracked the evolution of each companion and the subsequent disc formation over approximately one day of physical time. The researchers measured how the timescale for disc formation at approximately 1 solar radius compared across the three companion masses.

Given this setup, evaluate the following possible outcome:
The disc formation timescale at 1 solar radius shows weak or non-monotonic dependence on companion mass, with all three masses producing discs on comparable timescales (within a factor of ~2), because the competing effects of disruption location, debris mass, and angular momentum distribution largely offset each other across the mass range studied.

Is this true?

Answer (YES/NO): YES